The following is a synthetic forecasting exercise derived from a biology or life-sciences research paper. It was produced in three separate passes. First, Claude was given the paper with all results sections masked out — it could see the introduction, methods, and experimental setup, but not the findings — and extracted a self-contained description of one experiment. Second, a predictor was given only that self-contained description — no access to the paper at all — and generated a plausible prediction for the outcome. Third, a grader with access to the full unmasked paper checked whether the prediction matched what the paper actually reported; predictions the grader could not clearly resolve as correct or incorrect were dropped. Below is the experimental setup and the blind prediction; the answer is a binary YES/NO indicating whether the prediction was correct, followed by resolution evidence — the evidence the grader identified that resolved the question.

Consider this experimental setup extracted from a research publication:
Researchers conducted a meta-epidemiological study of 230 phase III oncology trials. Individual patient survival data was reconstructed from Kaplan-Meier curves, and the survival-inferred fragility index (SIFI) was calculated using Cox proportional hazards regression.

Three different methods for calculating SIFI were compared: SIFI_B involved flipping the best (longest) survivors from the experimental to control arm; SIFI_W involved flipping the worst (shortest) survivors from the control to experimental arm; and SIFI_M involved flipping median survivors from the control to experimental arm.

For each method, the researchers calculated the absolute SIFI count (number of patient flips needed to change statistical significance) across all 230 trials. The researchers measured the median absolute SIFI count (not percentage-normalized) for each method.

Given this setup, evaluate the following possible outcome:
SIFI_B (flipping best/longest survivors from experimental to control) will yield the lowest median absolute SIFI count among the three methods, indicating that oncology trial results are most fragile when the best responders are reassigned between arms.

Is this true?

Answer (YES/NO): YES